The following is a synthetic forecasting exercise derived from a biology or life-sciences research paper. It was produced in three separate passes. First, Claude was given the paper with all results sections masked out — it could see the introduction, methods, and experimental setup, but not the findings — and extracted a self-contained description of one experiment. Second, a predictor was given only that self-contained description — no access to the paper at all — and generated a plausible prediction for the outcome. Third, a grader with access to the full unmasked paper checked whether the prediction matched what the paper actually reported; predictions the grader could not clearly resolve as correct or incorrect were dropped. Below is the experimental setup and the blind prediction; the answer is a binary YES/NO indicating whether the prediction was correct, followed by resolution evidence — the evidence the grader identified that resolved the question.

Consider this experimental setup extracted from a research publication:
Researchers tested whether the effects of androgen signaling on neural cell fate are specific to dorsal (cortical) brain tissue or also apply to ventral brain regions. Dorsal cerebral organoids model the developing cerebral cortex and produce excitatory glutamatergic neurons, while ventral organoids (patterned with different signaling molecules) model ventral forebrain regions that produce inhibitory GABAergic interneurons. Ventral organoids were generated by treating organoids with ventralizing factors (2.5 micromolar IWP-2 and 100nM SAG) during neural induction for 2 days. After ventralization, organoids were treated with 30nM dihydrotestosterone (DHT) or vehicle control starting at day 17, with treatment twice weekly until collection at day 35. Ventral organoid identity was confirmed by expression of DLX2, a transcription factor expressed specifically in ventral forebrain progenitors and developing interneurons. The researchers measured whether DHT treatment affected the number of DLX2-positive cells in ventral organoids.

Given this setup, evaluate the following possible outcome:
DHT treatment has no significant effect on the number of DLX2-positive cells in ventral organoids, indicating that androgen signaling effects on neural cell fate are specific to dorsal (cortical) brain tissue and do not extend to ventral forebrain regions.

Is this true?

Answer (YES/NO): NO